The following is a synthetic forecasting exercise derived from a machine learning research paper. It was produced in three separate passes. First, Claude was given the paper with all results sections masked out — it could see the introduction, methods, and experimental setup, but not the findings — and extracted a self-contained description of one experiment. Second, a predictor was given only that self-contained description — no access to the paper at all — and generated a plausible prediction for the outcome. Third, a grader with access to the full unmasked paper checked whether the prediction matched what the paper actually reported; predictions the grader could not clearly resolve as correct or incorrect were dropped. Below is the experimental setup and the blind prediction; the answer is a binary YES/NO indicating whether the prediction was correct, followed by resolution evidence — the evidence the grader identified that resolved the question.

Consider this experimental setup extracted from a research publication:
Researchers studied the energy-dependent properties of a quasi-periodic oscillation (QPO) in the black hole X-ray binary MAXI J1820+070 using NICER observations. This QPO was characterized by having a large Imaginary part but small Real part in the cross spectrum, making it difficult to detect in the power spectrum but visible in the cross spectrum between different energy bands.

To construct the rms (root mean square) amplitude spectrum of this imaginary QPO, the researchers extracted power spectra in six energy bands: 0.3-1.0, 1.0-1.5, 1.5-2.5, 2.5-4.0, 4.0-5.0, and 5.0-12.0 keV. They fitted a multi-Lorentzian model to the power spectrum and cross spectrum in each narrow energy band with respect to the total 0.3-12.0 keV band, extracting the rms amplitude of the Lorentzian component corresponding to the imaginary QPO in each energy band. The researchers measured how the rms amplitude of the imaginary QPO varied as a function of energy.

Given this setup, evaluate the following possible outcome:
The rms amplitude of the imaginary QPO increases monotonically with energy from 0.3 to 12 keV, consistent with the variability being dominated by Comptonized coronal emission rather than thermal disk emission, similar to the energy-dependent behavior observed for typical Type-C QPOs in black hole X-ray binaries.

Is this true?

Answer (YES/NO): NO